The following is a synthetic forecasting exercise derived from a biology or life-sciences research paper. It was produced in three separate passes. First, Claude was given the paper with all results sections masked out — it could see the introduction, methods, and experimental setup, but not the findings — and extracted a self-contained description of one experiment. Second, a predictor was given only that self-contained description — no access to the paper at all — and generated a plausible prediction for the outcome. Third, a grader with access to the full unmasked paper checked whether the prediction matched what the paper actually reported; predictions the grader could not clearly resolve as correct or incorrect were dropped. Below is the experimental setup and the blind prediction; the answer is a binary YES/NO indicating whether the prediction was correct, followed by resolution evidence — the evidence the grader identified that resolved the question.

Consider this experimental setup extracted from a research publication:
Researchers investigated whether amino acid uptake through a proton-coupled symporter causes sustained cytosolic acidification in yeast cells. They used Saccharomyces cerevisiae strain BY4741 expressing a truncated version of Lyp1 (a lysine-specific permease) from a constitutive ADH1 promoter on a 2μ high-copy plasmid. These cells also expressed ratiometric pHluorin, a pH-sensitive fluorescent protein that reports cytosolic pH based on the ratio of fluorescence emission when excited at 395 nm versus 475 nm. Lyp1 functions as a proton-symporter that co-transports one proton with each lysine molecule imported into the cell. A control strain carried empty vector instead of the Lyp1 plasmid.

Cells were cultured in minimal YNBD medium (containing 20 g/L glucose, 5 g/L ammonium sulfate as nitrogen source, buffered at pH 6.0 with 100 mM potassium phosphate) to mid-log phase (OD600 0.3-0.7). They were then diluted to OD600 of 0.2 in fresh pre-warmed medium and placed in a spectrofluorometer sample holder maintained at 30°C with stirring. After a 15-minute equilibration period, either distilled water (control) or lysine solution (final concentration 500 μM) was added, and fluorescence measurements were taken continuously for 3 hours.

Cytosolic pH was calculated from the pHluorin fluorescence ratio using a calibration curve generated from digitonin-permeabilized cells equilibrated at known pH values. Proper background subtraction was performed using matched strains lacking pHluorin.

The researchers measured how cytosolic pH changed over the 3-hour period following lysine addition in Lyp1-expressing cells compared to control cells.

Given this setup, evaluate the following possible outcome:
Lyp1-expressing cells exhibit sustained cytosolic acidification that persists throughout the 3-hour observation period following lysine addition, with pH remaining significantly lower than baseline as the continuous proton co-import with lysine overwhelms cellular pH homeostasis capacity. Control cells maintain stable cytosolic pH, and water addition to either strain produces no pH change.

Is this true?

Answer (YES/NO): NO